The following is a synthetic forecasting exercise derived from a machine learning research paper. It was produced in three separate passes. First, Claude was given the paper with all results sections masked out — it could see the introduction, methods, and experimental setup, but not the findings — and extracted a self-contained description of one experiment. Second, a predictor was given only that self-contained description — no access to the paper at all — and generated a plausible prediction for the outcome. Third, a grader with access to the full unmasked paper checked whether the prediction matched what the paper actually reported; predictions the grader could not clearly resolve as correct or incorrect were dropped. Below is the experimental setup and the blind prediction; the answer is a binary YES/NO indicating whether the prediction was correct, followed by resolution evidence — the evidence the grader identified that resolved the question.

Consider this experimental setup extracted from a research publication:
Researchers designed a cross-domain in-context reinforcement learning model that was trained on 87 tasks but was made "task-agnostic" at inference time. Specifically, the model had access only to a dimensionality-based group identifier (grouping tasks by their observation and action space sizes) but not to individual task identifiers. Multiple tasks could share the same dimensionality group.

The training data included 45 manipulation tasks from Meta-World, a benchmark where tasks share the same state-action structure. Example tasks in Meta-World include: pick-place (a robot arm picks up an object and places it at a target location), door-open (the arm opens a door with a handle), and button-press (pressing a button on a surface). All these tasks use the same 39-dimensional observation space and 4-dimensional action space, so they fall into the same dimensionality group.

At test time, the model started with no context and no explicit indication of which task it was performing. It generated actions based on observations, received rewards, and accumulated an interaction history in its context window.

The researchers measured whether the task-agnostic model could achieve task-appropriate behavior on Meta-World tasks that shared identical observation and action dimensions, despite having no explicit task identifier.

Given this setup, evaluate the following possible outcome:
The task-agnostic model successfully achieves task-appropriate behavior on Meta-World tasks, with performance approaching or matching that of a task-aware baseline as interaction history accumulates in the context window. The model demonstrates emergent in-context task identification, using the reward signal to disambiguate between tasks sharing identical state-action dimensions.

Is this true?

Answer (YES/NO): YES